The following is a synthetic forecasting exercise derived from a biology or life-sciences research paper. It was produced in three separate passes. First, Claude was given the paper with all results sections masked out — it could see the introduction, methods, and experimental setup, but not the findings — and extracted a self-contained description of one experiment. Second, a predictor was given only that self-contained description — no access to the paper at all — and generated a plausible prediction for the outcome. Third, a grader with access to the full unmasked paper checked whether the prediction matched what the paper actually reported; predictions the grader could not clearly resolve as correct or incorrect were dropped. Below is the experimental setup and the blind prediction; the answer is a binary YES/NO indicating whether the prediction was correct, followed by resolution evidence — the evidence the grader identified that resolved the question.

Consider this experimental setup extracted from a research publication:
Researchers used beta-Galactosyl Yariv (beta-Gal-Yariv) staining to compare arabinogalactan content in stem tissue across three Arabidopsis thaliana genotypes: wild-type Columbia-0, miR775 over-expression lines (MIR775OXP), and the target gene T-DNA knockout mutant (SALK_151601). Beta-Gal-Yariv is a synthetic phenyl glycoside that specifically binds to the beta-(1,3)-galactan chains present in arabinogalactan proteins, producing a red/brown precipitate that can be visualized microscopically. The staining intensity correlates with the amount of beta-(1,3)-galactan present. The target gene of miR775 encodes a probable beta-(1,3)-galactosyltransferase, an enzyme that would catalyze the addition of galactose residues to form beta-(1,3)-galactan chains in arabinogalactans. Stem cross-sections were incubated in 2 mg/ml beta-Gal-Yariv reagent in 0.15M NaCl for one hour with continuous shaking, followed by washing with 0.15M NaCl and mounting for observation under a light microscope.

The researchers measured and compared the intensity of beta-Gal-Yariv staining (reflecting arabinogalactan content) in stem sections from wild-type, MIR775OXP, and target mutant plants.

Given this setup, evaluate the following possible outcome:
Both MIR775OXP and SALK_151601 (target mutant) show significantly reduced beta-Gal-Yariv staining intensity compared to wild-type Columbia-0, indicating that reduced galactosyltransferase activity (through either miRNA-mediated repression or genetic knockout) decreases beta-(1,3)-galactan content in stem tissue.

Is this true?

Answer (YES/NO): NO